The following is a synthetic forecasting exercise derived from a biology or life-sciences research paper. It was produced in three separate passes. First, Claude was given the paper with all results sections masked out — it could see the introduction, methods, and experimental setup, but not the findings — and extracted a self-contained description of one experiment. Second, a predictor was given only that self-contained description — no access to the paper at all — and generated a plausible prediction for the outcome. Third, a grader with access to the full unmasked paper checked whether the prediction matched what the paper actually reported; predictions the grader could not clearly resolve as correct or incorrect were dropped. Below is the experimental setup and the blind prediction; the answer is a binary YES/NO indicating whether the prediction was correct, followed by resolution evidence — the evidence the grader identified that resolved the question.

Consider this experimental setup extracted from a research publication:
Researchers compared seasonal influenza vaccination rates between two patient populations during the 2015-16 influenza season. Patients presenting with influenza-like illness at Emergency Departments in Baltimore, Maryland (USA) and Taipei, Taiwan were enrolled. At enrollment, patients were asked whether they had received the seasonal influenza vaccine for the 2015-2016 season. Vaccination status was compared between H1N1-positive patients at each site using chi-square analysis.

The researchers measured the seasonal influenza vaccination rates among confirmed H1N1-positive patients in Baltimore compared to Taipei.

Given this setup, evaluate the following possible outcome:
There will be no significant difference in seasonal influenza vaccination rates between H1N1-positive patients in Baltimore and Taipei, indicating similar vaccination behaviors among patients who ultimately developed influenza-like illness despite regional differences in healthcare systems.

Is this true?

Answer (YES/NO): NO